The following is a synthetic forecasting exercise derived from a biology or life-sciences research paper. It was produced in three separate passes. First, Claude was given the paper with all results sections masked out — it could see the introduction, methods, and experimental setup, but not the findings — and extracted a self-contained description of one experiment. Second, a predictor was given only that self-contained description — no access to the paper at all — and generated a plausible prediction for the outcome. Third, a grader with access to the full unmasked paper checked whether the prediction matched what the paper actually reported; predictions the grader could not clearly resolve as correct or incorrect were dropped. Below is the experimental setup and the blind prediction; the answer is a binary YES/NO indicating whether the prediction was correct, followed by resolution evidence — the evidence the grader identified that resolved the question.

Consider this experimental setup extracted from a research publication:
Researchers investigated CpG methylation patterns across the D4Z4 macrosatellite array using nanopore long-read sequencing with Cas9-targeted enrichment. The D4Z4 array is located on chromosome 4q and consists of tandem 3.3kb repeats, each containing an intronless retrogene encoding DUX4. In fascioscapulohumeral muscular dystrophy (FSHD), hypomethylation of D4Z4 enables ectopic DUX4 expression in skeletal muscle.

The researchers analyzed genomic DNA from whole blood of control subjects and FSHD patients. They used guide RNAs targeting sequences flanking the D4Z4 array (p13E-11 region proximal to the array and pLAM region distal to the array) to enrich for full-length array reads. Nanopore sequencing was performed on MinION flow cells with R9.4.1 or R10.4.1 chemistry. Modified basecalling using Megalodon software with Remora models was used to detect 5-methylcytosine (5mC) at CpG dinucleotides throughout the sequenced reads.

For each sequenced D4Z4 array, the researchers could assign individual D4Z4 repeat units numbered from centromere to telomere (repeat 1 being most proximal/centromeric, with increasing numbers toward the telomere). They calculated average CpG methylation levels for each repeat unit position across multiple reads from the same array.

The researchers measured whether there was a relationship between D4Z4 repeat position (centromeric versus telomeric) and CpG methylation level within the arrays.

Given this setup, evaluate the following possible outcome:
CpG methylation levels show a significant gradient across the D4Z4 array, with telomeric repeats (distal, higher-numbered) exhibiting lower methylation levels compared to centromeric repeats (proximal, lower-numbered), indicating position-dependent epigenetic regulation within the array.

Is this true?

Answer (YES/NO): NO